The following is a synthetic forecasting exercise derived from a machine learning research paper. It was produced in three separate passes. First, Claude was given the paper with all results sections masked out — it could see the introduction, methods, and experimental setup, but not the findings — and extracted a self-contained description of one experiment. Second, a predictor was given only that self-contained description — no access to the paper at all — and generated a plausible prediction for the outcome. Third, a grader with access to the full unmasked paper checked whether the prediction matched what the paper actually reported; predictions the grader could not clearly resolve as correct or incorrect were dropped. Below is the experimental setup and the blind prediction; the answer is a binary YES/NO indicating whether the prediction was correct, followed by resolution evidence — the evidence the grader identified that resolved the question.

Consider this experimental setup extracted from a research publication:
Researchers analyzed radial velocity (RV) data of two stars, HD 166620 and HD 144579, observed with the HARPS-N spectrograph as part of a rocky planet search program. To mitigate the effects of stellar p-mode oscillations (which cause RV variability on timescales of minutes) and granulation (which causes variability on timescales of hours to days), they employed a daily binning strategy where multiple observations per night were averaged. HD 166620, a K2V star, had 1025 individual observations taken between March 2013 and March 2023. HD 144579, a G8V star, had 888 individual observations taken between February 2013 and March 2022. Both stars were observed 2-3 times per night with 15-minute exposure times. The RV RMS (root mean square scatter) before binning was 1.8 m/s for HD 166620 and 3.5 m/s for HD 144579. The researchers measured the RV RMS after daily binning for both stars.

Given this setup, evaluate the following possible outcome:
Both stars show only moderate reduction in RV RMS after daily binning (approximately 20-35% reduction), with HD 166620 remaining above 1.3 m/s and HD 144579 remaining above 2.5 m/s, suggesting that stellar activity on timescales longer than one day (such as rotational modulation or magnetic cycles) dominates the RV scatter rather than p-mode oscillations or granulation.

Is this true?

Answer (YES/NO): NO